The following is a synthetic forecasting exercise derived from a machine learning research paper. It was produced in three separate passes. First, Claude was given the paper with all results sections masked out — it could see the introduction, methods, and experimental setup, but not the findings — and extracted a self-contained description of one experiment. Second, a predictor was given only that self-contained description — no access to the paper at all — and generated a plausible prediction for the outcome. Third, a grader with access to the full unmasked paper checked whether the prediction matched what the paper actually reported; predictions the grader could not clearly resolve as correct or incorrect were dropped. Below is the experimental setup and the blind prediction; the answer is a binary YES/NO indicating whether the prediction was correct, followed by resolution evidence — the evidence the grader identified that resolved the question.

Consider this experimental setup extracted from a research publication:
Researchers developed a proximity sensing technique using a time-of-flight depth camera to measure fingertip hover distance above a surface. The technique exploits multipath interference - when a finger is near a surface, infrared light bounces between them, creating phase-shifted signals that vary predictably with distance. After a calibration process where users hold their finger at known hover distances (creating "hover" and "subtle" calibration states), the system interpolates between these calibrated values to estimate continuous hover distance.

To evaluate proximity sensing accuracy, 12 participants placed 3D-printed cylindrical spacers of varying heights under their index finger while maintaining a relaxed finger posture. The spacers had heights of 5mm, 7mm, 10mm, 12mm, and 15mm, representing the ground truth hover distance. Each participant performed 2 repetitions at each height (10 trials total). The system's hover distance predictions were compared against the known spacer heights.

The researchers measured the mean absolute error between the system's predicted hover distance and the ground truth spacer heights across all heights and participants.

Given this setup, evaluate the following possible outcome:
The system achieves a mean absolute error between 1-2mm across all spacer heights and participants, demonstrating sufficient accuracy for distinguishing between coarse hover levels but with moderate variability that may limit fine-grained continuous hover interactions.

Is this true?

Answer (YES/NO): NO